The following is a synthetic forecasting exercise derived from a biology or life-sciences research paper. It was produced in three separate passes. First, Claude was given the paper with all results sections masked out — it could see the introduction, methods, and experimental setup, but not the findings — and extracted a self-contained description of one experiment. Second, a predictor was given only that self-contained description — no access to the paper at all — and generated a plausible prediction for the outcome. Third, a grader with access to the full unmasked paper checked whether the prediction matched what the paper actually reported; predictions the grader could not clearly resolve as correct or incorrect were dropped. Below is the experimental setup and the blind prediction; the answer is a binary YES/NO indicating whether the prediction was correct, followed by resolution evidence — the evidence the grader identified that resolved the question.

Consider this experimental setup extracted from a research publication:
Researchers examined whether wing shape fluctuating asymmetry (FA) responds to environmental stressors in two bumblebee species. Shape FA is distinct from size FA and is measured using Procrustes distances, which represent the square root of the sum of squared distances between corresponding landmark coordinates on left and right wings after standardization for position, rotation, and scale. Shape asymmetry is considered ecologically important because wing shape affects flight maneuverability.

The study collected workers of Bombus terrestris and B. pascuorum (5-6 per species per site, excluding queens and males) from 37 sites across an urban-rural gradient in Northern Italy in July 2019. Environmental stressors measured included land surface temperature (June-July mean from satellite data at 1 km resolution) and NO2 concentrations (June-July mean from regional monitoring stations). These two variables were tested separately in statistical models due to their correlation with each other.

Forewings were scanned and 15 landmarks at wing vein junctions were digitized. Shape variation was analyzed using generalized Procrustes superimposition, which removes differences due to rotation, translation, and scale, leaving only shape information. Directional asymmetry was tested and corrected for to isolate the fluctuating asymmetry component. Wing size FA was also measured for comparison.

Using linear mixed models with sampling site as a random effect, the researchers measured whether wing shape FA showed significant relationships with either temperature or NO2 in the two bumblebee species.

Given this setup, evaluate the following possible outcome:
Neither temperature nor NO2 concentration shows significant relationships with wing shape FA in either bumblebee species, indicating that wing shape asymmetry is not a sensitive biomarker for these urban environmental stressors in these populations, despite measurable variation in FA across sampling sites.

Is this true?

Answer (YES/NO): YES